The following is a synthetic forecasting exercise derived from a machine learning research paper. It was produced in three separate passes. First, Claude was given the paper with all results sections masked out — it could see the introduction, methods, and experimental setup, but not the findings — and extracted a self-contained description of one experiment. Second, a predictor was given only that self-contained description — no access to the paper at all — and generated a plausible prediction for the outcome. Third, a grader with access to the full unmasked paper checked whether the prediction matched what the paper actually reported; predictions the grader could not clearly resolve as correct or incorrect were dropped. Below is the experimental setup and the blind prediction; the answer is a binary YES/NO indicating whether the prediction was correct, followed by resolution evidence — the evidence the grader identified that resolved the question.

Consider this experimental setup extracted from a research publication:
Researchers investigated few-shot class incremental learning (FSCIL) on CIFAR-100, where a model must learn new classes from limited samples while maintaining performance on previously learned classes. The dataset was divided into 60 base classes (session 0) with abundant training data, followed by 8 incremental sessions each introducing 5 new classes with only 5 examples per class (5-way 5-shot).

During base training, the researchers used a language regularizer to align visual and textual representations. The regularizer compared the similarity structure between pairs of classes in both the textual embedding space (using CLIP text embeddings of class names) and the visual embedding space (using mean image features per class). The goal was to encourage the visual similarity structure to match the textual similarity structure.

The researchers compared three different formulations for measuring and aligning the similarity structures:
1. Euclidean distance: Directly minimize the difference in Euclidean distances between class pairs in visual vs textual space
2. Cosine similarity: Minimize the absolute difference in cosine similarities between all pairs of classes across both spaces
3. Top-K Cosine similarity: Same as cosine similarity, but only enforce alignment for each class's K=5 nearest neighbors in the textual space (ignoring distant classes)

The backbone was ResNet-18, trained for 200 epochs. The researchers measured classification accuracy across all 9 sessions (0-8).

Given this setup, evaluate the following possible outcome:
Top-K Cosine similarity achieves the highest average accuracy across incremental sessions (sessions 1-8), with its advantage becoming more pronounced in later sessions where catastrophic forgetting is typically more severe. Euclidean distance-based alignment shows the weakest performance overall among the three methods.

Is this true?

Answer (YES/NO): NO